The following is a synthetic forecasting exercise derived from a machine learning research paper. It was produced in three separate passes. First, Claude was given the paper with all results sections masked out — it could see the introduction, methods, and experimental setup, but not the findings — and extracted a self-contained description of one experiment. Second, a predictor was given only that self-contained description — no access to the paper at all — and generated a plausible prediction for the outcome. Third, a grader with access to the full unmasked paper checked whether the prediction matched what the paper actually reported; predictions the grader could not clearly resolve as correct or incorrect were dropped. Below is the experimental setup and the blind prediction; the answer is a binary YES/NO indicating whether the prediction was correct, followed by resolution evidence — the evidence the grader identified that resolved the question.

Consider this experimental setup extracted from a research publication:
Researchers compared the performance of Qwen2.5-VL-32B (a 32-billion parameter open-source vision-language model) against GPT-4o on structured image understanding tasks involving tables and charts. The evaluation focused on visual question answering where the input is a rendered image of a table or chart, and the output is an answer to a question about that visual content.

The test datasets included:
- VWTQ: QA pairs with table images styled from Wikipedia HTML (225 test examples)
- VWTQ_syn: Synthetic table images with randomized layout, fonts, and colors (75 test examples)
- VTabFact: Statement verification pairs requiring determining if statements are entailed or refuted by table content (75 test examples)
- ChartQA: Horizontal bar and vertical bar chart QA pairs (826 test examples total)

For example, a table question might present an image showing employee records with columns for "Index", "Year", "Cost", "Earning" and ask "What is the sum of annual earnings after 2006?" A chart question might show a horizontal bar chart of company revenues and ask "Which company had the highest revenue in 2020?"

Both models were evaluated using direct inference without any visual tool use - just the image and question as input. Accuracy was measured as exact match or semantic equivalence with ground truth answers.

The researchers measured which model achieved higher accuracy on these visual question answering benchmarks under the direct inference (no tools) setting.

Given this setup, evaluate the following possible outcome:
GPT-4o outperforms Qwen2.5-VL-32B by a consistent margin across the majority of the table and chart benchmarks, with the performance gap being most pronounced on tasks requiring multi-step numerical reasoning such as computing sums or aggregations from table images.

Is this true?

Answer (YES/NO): NO